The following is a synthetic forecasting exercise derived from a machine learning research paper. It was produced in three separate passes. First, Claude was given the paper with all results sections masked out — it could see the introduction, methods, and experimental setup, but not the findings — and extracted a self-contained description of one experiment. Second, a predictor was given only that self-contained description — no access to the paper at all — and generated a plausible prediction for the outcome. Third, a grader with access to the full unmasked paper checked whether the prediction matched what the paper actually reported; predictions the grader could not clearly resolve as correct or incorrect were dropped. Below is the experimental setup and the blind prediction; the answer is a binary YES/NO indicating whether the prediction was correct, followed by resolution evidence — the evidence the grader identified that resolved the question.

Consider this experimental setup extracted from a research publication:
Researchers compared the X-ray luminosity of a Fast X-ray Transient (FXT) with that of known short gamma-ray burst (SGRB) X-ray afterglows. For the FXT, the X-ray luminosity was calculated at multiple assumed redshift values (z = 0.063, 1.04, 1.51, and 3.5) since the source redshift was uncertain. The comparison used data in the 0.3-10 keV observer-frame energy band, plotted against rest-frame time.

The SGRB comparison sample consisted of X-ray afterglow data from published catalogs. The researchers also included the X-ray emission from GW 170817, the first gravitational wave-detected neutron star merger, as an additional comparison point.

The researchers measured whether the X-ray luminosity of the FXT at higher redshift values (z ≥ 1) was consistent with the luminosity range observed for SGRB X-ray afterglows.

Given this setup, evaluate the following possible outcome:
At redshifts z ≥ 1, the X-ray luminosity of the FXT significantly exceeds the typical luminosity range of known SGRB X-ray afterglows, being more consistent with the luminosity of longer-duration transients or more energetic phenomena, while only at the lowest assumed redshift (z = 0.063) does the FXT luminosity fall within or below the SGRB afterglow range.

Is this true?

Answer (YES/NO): NO